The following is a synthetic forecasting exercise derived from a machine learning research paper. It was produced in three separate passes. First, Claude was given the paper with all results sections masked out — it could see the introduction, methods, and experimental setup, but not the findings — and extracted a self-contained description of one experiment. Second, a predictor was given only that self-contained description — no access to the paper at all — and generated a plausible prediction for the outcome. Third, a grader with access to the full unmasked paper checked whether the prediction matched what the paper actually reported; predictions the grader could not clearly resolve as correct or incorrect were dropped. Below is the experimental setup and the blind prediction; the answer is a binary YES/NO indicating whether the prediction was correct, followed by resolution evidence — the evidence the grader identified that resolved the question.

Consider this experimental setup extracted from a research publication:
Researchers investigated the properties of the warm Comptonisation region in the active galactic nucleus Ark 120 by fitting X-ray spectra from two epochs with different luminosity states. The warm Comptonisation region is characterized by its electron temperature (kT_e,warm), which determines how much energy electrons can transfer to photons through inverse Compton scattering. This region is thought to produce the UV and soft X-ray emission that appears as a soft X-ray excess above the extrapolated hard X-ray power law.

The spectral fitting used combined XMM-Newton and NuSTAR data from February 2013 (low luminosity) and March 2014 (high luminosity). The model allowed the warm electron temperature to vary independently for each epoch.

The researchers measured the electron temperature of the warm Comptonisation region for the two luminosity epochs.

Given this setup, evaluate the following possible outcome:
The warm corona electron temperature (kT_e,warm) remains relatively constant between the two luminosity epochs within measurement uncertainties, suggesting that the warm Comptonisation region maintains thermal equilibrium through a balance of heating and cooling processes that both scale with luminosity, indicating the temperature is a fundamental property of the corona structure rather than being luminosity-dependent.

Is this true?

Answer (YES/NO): NO